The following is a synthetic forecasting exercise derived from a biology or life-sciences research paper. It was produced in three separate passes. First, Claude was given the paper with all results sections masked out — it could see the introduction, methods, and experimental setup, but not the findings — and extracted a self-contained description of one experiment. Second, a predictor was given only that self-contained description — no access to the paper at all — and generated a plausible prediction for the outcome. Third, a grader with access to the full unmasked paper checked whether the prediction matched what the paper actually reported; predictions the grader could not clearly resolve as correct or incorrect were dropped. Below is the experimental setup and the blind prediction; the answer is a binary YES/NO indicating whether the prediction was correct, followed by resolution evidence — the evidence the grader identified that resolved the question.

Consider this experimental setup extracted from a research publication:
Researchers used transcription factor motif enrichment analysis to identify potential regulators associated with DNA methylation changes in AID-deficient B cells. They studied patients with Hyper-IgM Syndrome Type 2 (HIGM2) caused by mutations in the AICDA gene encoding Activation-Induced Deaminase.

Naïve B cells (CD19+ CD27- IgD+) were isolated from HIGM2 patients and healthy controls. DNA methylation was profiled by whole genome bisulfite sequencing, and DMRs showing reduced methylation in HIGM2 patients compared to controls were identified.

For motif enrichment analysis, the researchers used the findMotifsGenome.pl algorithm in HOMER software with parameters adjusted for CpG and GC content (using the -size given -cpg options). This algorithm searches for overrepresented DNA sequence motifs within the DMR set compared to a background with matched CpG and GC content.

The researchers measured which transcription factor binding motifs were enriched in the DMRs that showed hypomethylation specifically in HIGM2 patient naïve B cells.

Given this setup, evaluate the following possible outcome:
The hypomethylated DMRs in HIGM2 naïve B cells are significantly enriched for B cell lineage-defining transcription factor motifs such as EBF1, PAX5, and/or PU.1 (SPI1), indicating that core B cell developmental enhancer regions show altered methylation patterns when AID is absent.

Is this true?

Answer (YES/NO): NO